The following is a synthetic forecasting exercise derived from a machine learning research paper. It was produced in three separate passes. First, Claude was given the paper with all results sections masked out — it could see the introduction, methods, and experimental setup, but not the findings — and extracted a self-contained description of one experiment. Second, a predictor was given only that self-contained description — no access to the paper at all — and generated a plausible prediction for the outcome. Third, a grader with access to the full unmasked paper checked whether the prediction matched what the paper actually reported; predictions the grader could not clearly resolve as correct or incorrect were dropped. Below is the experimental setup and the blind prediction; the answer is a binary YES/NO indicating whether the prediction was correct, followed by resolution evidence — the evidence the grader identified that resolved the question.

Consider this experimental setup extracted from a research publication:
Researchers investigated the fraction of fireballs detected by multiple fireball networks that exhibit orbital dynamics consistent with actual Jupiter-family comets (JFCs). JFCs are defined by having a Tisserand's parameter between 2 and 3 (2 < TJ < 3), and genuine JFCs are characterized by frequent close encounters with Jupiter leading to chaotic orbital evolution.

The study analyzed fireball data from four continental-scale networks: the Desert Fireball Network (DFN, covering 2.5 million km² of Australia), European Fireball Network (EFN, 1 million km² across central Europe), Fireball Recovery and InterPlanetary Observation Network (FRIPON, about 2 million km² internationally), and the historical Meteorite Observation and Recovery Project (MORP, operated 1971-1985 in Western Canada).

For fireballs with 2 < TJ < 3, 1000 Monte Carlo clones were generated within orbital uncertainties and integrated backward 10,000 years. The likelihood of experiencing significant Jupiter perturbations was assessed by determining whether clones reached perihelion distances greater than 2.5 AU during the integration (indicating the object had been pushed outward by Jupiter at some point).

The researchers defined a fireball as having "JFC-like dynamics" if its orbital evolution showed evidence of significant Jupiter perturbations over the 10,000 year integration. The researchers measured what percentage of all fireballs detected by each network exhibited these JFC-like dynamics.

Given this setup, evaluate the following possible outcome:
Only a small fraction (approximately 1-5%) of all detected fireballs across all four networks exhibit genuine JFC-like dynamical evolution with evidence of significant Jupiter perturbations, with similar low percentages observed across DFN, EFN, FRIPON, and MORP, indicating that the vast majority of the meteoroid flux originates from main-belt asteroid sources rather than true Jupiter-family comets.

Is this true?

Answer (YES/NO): YES